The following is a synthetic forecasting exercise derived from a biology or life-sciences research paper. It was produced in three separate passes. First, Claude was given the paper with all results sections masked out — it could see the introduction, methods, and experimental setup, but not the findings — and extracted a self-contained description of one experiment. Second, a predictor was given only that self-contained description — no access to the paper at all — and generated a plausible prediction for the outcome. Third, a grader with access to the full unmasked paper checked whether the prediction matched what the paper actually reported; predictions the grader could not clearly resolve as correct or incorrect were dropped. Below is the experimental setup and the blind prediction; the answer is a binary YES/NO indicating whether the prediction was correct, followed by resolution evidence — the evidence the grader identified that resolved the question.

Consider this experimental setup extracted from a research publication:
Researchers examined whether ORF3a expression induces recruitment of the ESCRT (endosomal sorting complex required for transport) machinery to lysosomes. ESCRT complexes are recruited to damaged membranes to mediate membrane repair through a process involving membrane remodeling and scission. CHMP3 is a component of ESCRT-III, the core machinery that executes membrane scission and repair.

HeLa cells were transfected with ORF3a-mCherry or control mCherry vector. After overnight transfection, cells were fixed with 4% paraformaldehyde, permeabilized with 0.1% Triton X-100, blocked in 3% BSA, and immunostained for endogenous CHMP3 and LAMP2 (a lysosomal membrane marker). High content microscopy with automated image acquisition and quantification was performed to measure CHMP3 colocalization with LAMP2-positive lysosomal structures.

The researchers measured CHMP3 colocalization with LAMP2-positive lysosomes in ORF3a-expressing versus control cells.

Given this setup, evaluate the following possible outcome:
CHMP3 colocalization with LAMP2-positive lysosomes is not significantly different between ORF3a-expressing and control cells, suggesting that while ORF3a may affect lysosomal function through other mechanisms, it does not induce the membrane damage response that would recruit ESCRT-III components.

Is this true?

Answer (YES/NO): NO